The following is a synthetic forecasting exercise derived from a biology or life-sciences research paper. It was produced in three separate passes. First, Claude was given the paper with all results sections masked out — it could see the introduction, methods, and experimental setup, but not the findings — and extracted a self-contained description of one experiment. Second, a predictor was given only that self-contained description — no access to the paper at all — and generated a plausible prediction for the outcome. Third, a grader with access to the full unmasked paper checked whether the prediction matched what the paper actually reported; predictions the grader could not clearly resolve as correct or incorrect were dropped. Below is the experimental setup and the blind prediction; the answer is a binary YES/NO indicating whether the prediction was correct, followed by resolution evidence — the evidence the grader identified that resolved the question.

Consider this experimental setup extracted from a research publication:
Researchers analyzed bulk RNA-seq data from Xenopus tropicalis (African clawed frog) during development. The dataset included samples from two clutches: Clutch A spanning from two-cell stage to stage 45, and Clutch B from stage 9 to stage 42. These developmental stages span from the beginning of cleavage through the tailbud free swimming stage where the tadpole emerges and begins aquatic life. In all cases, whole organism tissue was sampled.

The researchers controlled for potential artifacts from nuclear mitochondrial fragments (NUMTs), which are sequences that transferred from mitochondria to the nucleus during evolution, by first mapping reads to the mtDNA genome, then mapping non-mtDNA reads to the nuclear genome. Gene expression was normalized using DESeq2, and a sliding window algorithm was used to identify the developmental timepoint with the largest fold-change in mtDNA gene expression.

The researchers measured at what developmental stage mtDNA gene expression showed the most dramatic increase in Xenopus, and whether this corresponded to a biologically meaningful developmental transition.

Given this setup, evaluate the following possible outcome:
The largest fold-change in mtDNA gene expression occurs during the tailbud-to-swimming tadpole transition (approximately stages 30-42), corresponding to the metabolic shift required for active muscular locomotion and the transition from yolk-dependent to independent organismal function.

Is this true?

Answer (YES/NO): NO